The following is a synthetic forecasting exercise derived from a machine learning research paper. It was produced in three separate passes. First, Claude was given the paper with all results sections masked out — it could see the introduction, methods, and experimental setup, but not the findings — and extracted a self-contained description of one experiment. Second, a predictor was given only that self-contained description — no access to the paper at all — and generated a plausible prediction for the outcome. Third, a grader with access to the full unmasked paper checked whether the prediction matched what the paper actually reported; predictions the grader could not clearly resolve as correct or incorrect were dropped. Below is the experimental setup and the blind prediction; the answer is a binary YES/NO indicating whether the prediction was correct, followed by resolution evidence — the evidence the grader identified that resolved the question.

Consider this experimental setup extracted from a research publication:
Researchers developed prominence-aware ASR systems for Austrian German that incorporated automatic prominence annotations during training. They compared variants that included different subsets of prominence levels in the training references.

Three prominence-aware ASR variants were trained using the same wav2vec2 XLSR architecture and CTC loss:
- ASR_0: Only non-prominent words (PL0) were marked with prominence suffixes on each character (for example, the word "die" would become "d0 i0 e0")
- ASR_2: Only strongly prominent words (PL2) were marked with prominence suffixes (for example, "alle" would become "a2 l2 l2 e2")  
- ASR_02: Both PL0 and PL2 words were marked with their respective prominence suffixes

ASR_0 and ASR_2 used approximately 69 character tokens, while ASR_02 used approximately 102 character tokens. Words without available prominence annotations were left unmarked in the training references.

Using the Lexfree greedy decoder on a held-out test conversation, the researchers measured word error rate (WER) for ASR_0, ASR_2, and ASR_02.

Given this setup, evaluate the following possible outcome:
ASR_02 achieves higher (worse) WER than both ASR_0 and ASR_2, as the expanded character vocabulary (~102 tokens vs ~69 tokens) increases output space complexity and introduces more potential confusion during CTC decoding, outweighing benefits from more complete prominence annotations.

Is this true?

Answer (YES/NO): YES